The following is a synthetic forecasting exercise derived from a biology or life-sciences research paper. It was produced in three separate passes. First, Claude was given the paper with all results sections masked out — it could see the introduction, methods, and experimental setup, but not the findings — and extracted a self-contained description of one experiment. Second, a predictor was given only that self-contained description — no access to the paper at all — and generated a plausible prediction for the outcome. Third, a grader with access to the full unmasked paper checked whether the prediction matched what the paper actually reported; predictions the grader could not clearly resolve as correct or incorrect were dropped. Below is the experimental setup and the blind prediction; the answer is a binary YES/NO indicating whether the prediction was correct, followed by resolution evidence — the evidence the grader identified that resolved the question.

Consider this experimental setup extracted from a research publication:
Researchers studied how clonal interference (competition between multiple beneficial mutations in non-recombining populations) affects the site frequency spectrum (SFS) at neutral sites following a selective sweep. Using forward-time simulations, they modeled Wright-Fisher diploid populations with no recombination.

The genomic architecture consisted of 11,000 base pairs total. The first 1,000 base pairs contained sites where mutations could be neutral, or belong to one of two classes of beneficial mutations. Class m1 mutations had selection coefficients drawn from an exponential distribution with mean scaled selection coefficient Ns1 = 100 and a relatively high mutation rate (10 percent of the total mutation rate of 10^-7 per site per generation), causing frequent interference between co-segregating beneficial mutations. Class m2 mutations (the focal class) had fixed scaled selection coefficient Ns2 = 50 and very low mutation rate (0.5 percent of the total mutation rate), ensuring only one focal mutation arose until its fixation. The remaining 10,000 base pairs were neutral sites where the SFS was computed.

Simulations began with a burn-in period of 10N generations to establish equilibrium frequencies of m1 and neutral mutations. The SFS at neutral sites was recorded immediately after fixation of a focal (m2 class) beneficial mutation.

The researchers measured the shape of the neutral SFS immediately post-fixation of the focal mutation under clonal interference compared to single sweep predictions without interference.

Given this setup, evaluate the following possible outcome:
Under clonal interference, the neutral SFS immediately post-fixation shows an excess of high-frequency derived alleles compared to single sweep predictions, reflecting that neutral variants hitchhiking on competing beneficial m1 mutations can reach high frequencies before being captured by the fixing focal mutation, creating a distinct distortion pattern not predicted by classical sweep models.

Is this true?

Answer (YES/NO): YES